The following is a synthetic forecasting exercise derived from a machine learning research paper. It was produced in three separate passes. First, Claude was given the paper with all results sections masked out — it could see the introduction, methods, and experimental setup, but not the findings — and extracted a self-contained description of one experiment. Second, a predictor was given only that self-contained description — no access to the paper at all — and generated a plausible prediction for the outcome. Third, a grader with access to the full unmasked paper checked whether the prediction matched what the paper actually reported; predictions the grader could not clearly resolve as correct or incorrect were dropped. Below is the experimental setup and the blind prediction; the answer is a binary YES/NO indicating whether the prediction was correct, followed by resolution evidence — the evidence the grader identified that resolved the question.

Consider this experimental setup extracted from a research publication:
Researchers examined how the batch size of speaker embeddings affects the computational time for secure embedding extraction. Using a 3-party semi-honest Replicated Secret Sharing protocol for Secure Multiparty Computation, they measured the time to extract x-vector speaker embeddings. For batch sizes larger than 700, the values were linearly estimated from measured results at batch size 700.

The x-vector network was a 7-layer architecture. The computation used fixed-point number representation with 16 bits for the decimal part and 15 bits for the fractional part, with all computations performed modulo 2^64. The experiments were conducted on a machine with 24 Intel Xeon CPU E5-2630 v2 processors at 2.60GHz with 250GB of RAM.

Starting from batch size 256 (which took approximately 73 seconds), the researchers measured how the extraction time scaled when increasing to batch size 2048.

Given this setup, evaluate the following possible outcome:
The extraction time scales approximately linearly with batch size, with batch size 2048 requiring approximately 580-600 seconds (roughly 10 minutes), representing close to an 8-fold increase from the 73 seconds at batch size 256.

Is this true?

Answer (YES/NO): NO